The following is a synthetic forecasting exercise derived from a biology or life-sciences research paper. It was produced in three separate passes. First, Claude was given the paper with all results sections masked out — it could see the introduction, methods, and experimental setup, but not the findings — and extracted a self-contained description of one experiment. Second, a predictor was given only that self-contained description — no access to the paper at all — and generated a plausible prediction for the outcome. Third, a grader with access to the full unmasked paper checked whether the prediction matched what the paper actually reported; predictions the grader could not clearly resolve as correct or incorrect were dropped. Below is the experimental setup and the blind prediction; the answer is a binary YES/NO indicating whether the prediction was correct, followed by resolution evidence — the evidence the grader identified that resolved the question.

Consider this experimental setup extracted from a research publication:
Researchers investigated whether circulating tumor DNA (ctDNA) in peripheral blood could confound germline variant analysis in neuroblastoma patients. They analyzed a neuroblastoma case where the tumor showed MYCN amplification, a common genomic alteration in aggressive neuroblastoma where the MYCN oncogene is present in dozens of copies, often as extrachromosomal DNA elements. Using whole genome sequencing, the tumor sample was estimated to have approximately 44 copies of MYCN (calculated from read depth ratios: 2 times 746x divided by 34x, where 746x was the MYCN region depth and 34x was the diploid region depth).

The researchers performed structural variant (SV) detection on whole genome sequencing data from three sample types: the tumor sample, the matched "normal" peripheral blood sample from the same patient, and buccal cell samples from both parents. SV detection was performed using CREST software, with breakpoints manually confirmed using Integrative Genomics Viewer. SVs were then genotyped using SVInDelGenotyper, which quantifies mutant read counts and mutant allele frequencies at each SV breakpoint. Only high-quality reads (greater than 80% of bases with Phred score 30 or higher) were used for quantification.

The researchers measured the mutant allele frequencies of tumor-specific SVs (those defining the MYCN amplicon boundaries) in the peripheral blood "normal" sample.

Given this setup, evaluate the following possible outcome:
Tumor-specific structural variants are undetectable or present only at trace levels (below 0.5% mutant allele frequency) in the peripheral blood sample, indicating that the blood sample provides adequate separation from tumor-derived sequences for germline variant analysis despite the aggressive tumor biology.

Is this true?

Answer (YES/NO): NO